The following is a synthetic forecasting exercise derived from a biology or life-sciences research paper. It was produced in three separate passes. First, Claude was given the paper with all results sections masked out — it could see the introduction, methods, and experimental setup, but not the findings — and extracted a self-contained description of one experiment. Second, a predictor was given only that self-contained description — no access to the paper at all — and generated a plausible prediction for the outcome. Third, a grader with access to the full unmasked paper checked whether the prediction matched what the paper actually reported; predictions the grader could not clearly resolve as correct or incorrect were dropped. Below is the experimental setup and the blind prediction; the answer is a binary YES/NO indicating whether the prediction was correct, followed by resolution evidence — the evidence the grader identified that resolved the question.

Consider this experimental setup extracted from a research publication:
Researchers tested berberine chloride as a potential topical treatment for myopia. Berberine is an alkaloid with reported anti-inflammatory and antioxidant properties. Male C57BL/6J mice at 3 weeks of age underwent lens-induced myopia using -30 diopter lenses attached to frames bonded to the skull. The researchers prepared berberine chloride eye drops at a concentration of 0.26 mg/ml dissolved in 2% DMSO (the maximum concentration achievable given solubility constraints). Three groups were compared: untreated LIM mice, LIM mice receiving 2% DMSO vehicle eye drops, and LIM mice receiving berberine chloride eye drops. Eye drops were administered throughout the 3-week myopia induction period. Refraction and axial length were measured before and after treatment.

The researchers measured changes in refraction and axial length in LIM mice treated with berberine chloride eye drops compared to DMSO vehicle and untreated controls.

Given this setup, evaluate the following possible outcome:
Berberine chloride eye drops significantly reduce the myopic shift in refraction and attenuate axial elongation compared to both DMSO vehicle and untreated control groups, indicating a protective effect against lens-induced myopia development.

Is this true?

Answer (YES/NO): YES